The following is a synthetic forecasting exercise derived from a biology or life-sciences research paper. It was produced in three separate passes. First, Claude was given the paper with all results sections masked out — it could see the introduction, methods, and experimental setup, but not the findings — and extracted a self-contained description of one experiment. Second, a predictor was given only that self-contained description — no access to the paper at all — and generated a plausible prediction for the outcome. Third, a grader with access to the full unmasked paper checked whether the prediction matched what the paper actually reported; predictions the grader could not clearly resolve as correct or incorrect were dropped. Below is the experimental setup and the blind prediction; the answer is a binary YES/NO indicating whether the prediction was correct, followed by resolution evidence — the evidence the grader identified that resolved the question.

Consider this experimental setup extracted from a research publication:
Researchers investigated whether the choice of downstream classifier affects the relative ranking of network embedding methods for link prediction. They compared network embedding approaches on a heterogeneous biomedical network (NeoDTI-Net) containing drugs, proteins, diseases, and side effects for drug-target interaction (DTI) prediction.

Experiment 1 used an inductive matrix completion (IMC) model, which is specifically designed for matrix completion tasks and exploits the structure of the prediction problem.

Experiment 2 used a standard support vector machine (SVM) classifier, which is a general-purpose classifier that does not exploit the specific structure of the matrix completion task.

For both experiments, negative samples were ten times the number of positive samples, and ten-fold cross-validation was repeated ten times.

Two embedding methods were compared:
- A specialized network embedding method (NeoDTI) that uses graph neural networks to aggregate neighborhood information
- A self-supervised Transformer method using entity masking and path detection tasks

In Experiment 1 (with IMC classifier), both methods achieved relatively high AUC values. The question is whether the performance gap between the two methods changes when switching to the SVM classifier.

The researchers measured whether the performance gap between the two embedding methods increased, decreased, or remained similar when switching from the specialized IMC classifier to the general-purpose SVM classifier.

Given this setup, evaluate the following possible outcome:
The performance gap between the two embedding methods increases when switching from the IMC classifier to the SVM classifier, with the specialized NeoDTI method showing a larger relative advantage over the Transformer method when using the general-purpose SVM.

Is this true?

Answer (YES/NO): NO